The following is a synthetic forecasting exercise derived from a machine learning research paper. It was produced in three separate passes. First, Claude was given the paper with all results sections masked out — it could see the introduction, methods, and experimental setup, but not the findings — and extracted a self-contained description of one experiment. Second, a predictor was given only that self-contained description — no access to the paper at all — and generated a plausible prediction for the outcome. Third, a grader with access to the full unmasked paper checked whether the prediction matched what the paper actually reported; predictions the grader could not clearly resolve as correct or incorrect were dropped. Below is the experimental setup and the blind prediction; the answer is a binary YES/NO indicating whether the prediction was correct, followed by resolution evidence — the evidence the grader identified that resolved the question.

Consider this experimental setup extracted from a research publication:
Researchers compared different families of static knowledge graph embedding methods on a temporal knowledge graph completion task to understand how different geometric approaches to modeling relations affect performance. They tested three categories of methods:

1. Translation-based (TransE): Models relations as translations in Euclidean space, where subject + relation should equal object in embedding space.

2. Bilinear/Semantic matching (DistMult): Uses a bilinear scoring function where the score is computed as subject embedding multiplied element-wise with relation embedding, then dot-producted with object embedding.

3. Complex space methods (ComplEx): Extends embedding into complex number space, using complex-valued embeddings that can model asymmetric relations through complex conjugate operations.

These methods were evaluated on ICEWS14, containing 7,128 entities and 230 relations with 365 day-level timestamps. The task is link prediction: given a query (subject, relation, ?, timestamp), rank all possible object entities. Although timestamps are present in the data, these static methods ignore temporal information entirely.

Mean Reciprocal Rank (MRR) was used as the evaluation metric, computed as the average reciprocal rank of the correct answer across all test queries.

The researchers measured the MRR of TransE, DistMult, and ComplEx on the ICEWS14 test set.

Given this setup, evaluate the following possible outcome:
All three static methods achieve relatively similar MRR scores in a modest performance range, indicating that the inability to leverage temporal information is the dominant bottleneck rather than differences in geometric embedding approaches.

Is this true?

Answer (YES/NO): NO